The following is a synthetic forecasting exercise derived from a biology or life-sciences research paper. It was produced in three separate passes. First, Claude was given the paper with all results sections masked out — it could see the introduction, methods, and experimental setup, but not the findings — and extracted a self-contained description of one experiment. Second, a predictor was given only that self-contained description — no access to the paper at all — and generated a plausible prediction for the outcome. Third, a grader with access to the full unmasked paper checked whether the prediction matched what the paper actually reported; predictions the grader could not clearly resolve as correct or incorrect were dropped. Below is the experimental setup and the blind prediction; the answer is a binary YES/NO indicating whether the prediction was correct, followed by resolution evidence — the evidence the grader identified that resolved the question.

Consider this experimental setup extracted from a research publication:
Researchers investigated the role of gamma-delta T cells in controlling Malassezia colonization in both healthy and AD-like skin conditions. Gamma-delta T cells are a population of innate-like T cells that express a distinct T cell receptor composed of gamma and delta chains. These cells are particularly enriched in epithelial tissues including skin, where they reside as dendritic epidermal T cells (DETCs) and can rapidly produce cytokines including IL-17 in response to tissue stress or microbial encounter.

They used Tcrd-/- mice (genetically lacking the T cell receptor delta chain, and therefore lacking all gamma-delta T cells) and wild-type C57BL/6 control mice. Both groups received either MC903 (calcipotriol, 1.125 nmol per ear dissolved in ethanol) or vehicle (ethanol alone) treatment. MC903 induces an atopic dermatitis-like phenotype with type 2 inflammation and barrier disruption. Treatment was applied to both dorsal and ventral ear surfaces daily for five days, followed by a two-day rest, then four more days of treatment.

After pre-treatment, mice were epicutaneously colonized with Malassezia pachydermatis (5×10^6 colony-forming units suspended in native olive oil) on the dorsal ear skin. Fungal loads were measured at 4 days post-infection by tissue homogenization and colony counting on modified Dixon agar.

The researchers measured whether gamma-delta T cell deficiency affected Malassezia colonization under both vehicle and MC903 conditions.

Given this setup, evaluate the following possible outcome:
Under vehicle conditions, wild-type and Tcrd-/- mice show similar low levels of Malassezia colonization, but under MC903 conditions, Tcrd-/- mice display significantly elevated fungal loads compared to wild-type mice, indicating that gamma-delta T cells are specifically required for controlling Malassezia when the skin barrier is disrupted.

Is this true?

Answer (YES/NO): NO